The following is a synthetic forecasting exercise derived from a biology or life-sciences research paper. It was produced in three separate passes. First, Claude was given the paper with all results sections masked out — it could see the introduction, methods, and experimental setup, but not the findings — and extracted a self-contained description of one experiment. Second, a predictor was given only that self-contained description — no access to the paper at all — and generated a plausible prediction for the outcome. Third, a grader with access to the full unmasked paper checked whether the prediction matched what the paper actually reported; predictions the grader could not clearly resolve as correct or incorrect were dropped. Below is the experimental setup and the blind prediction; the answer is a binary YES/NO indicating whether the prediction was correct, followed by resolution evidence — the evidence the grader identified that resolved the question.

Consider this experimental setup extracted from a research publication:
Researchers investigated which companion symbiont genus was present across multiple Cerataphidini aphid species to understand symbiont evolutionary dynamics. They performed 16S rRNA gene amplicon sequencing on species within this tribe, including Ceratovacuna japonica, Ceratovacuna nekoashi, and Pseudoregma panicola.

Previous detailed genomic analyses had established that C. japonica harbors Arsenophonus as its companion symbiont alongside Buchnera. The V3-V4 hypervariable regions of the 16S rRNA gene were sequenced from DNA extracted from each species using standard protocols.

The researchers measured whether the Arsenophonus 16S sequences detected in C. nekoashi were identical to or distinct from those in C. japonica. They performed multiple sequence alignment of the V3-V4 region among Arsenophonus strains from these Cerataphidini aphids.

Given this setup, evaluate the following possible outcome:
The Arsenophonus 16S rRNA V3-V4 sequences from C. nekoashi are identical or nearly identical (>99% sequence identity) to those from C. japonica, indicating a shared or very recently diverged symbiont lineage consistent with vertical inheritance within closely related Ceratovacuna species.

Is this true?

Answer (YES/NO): NO